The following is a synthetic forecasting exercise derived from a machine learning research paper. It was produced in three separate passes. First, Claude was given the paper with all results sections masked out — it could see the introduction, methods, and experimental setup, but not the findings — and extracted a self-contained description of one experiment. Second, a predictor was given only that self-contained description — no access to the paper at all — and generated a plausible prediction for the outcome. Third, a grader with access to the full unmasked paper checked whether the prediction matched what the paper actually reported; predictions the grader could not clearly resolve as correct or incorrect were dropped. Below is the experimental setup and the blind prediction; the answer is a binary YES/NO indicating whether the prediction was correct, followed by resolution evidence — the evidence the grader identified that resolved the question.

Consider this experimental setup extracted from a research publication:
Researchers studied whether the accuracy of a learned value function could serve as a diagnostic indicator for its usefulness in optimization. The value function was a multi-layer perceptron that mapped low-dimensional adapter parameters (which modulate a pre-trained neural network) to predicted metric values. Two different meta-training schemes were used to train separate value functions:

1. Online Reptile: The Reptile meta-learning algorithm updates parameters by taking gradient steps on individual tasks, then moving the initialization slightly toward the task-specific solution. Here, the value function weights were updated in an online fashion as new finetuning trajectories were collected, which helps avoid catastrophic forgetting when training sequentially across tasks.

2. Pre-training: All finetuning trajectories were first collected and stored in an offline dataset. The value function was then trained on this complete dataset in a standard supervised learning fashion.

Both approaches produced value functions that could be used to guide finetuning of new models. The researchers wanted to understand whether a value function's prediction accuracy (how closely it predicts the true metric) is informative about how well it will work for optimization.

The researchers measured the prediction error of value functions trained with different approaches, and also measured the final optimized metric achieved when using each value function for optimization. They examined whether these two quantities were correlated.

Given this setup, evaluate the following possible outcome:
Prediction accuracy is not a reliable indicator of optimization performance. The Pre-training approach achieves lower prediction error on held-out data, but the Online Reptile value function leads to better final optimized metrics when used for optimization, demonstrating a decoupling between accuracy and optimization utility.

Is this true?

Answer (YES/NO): NO